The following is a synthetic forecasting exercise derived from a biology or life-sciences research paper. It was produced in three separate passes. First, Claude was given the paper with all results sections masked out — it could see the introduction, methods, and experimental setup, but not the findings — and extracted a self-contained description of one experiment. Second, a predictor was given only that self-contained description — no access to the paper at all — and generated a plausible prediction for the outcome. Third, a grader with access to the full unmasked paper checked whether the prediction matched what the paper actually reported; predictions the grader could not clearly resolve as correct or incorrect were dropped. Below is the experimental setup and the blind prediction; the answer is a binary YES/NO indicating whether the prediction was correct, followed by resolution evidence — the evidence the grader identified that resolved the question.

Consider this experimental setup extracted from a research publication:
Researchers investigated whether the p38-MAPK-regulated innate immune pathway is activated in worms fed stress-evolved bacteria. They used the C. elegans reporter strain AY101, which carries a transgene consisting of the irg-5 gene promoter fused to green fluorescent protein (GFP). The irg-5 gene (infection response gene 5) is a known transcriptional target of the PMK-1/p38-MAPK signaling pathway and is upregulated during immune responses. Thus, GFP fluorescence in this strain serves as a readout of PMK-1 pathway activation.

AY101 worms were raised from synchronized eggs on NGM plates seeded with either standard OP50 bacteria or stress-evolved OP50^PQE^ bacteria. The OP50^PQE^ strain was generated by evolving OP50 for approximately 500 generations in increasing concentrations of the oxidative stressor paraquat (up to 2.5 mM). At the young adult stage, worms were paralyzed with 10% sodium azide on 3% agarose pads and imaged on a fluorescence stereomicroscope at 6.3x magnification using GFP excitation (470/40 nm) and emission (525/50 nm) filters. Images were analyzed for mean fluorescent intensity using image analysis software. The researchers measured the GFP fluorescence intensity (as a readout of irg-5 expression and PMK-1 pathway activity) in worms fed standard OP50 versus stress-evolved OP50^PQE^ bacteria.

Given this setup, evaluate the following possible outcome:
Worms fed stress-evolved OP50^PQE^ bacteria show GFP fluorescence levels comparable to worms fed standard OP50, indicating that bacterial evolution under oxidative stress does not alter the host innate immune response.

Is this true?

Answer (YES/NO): NO